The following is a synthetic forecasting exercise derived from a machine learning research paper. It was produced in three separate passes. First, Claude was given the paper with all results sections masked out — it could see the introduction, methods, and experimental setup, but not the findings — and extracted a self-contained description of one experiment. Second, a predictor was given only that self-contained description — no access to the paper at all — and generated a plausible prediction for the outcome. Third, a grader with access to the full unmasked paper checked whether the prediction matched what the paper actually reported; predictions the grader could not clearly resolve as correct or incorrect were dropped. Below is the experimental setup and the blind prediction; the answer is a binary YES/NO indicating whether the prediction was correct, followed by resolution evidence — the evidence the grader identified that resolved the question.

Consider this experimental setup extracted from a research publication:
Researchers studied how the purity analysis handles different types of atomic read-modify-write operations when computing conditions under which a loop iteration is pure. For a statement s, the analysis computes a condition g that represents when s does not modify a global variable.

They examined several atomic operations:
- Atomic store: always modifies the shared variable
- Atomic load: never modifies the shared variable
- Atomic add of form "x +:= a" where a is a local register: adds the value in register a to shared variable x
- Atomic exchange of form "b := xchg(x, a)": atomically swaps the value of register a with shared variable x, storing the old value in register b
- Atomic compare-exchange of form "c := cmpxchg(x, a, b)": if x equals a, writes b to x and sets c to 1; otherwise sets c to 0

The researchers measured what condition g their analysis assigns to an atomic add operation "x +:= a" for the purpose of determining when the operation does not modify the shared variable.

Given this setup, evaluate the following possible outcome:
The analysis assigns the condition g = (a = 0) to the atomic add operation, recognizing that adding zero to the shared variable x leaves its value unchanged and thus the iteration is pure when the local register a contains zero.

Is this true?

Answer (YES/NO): YES